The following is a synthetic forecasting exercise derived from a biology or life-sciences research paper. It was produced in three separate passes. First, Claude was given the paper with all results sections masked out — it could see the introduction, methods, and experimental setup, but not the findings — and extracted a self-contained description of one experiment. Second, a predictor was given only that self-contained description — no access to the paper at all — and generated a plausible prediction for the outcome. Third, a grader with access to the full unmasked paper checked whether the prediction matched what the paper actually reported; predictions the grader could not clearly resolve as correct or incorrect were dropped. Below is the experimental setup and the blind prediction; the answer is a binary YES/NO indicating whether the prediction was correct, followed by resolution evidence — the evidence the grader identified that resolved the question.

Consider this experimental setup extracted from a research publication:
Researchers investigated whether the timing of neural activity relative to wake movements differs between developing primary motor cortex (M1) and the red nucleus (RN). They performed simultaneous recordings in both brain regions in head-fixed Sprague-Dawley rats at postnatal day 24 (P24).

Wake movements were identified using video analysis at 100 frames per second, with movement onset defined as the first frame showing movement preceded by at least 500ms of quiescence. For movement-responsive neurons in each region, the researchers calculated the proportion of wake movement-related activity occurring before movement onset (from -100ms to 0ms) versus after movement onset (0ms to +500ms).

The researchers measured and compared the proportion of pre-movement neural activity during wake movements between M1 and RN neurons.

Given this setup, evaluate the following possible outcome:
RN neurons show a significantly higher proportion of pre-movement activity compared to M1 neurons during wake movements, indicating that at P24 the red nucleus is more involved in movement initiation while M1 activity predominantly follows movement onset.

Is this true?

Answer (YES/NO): YES